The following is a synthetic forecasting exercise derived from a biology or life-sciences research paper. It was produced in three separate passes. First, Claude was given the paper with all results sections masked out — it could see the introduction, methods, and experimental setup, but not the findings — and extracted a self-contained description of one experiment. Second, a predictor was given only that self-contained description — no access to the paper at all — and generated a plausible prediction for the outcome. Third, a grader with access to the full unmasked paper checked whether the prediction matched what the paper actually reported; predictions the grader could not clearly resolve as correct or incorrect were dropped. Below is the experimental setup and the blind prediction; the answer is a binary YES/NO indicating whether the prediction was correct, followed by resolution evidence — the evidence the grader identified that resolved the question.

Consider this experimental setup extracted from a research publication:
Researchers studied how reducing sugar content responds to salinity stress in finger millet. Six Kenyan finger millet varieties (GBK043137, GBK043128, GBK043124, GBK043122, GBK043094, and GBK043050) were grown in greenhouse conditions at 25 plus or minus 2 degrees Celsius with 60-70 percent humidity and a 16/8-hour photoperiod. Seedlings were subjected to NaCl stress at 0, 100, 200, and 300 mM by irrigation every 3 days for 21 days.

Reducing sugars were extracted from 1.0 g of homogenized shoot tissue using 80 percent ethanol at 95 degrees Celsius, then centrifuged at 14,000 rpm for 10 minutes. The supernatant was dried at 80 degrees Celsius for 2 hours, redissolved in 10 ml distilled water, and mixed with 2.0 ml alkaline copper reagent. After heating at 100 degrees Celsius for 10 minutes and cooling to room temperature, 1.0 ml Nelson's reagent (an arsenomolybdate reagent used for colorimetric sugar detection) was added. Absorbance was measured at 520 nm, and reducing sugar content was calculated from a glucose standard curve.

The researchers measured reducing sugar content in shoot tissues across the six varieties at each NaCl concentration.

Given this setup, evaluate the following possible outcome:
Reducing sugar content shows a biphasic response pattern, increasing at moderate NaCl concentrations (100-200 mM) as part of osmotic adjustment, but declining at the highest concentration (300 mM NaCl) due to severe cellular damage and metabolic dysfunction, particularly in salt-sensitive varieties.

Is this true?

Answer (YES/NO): NO